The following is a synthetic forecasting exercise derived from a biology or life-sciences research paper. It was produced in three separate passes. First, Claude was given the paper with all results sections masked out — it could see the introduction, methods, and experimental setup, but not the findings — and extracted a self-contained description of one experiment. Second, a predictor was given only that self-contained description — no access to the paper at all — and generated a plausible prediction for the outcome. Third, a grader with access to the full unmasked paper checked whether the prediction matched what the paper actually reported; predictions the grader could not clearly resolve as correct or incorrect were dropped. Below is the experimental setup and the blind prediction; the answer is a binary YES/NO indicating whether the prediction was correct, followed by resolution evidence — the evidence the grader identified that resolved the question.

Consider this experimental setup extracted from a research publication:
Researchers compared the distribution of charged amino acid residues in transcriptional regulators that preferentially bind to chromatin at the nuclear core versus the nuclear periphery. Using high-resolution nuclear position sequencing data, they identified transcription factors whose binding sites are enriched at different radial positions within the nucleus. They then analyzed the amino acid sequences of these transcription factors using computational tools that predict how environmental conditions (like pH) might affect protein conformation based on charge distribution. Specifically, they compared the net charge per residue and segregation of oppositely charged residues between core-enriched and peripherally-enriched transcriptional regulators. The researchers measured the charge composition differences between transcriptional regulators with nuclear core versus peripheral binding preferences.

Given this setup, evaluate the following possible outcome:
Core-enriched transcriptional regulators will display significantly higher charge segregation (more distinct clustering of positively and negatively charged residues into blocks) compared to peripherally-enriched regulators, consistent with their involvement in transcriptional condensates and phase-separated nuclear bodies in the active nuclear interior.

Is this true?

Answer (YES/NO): NO